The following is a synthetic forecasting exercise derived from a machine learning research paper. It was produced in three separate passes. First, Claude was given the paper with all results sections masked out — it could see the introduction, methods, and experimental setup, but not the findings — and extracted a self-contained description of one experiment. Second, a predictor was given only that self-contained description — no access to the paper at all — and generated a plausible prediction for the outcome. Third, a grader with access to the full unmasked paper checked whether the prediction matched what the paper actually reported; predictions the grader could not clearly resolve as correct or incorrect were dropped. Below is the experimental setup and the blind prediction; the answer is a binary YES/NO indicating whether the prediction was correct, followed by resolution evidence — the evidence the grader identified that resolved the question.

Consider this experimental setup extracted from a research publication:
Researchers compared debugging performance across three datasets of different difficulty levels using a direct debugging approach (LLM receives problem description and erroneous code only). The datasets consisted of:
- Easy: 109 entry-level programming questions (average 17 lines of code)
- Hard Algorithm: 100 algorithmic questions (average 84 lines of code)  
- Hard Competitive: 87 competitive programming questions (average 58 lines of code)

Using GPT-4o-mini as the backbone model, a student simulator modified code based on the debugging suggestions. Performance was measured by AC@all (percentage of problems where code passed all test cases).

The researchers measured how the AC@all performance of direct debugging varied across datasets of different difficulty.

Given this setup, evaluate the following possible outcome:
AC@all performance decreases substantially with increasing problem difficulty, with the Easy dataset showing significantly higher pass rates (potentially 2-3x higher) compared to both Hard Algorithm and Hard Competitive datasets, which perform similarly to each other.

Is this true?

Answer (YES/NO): NO